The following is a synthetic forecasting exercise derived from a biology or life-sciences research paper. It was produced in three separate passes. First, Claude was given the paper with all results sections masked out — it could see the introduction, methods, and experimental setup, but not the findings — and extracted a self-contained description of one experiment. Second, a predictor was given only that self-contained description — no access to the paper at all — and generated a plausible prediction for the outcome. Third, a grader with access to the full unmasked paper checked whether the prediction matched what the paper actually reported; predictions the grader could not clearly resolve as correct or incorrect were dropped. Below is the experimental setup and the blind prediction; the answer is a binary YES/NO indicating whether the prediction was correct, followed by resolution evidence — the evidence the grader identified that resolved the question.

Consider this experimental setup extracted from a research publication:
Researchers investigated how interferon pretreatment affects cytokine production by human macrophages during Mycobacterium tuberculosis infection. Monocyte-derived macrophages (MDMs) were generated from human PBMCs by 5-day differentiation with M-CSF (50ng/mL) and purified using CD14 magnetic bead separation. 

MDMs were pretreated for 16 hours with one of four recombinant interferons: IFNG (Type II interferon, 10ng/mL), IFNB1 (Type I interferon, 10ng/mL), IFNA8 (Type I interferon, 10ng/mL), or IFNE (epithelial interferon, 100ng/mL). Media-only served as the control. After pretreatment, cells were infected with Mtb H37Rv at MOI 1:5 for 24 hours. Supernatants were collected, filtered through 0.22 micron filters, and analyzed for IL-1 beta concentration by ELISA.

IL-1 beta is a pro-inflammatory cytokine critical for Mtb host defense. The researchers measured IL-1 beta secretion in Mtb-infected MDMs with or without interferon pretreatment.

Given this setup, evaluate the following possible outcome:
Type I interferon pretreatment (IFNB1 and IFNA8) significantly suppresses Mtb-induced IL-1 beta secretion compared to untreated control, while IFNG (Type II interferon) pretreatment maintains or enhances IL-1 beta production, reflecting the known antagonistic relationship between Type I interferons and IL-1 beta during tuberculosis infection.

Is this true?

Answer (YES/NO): NO